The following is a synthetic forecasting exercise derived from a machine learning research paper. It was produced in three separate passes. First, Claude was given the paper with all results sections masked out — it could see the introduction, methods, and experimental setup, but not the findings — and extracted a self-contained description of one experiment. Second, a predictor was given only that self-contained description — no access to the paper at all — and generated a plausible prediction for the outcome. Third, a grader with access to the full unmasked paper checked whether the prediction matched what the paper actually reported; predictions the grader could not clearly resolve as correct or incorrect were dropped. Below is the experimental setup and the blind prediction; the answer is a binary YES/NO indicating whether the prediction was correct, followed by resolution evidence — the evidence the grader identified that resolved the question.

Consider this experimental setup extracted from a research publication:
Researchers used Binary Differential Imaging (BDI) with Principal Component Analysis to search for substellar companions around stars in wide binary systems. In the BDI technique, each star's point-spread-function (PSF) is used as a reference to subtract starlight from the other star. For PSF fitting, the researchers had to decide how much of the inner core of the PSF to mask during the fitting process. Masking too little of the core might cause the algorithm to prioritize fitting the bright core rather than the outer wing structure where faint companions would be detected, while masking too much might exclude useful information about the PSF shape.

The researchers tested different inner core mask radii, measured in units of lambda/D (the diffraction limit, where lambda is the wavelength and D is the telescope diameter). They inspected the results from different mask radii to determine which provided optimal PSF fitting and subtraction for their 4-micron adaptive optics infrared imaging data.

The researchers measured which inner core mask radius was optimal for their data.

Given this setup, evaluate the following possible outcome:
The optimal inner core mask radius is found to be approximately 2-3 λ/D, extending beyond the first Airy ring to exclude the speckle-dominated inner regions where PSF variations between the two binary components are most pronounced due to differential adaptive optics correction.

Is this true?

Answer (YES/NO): NO